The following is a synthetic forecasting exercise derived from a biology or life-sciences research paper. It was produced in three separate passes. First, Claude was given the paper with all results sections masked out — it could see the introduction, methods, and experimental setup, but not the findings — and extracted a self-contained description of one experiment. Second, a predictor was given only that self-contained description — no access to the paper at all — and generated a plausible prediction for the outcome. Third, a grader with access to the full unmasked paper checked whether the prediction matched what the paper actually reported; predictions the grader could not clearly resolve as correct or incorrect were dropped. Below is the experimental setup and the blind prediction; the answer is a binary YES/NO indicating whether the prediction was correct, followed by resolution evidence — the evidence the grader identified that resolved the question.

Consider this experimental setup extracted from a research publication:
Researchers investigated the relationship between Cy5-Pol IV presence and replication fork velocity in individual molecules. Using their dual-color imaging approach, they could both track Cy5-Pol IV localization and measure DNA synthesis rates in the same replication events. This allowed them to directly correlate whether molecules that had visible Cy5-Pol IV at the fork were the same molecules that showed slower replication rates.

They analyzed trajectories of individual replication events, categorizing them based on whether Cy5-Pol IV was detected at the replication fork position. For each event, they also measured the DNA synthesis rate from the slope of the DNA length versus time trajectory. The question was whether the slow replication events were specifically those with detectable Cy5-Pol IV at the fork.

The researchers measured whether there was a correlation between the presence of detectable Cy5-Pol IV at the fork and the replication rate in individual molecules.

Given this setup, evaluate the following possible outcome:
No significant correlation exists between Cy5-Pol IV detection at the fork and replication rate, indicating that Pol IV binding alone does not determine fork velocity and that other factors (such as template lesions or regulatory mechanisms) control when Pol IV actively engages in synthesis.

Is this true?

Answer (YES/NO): NO